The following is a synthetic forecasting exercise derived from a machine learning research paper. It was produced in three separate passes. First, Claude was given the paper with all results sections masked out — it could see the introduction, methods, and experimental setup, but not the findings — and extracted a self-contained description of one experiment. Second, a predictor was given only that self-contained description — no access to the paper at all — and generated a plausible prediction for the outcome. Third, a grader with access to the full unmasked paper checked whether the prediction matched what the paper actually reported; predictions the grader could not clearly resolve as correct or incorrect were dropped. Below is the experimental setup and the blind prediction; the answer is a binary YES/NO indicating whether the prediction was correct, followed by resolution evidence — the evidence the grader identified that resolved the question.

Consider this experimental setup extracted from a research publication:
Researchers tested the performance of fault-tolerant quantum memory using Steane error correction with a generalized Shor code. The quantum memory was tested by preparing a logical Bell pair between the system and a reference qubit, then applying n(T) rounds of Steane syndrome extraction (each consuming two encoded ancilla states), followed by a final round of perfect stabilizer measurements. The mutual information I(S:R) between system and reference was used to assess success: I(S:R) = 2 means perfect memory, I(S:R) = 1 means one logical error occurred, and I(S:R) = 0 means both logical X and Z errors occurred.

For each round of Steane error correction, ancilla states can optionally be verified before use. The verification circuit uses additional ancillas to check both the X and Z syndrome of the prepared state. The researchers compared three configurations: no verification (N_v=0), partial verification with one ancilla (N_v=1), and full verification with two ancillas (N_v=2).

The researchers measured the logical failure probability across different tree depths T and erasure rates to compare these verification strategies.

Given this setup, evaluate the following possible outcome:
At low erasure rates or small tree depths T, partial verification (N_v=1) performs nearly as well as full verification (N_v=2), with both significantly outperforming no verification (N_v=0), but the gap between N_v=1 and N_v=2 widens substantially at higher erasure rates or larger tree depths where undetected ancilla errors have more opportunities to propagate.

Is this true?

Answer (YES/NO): NO